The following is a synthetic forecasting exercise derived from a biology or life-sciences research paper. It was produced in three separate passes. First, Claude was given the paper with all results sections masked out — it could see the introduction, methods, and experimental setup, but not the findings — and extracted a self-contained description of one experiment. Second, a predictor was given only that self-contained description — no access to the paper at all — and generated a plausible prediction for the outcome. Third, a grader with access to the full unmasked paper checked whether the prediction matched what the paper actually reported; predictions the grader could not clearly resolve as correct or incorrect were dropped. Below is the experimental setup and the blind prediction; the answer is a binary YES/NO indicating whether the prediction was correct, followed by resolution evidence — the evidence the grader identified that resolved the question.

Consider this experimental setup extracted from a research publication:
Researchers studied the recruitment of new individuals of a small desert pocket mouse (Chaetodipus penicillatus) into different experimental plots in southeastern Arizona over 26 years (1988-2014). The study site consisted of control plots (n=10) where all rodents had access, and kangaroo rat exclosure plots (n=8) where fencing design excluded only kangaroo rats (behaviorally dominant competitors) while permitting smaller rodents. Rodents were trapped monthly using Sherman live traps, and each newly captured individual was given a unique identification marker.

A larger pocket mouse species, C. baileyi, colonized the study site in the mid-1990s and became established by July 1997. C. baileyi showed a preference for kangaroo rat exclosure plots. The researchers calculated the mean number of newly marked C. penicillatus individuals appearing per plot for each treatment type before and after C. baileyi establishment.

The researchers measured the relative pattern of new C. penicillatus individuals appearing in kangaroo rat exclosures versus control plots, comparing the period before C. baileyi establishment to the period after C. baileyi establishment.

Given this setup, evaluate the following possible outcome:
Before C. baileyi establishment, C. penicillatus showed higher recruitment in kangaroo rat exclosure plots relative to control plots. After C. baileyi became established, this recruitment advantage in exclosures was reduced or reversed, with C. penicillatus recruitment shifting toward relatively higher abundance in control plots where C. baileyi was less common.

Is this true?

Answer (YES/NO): YES